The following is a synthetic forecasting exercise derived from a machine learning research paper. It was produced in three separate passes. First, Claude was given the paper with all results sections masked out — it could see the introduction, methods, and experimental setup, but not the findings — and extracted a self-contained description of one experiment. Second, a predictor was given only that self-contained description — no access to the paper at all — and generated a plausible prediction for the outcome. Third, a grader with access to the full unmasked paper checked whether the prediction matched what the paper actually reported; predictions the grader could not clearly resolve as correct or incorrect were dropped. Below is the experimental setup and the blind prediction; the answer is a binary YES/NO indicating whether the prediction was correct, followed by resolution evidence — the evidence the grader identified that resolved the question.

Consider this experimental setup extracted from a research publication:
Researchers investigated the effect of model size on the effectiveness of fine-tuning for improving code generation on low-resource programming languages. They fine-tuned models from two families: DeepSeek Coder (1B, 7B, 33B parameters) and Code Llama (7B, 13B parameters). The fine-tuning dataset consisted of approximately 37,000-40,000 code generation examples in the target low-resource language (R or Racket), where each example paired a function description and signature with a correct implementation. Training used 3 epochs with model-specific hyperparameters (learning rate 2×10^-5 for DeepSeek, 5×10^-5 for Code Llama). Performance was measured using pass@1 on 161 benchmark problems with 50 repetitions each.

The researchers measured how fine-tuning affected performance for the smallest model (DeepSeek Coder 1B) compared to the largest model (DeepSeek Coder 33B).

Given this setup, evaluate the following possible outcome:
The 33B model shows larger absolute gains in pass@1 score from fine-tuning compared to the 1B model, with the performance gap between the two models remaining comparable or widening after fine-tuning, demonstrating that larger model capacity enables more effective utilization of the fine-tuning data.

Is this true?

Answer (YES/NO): NO